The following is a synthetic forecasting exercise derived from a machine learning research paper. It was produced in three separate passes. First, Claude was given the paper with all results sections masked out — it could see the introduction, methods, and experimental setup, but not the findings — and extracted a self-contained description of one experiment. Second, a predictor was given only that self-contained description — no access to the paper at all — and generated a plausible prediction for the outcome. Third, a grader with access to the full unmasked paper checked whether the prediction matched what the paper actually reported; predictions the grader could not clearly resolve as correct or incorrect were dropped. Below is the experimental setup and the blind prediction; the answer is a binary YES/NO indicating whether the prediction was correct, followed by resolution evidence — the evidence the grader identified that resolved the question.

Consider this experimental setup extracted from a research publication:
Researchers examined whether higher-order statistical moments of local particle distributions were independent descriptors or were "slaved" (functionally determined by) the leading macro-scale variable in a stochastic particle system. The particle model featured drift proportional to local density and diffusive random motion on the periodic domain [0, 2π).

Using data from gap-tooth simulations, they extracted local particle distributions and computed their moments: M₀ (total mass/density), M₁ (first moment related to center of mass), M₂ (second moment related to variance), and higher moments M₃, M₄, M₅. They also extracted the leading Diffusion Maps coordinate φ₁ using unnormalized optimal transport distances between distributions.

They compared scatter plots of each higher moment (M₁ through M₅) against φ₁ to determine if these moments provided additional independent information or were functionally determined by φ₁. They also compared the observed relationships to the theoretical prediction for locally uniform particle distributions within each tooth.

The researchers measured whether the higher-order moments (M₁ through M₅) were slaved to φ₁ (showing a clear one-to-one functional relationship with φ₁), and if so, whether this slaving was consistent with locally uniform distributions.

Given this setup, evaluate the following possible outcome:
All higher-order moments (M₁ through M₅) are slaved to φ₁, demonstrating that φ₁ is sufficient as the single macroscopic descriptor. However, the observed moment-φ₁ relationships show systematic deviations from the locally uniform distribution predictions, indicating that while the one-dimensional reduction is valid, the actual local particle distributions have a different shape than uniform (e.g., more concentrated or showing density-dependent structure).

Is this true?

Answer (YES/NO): NO